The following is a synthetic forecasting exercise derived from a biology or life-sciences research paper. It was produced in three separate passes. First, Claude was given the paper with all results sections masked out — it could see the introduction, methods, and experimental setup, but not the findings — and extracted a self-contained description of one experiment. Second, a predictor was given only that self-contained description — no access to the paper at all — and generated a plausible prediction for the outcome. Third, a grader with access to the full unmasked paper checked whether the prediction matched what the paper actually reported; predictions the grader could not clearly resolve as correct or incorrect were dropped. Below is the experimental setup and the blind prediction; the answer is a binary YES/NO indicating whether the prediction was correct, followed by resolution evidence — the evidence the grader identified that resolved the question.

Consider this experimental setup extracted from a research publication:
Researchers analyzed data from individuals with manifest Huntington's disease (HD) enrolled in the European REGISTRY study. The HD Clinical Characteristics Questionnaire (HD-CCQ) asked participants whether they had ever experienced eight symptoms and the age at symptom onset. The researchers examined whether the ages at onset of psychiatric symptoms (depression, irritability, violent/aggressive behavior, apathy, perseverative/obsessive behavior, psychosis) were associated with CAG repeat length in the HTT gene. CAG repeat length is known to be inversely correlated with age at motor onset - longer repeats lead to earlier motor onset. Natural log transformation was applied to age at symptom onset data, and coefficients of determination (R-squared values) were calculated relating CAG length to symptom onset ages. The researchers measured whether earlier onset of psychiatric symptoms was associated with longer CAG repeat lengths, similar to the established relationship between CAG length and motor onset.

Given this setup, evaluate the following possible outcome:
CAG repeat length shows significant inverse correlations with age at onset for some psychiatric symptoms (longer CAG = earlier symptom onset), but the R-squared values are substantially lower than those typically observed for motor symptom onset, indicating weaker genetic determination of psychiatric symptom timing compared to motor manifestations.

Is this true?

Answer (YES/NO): YES